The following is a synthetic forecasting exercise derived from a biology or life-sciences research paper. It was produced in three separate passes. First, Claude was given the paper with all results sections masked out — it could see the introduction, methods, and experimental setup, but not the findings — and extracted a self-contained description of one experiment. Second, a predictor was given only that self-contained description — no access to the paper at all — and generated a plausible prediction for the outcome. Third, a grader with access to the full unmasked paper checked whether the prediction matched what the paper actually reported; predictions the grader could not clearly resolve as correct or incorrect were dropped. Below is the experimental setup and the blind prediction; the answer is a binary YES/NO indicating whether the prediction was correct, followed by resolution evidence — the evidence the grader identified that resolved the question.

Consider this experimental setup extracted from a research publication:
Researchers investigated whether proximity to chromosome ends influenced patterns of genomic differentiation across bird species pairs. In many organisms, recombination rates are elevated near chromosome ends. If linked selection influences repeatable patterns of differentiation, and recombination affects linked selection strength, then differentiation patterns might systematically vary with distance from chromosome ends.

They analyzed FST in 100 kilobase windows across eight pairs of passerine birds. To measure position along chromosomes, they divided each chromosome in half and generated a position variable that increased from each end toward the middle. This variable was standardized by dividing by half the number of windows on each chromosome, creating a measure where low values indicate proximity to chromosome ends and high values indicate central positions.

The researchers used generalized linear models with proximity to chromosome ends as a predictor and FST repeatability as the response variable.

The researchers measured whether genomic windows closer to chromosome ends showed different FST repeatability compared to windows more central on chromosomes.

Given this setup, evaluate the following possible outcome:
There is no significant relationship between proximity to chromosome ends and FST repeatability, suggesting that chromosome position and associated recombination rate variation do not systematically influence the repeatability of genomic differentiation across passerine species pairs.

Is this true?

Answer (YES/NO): NO